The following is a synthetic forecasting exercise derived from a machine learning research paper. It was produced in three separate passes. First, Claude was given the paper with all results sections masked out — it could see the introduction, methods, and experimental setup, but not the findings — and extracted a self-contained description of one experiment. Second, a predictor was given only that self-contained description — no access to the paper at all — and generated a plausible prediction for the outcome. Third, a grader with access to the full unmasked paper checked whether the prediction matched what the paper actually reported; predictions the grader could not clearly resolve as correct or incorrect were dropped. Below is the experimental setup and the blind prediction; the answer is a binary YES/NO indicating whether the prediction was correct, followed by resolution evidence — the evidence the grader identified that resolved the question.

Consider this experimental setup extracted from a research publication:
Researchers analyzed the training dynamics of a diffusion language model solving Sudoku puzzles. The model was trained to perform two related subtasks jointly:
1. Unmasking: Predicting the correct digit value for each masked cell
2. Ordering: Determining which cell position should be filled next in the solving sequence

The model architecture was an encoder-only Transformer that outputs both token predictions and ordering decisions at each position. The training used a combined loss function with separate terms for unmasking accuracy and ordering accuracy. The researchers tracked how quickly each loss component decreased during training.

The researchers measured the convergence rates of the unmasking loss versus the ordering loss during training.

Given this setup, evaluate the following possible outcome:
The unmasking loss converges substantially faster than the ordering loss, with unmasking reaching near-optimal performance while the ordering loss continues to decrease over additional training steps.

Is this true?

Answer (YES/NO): YES